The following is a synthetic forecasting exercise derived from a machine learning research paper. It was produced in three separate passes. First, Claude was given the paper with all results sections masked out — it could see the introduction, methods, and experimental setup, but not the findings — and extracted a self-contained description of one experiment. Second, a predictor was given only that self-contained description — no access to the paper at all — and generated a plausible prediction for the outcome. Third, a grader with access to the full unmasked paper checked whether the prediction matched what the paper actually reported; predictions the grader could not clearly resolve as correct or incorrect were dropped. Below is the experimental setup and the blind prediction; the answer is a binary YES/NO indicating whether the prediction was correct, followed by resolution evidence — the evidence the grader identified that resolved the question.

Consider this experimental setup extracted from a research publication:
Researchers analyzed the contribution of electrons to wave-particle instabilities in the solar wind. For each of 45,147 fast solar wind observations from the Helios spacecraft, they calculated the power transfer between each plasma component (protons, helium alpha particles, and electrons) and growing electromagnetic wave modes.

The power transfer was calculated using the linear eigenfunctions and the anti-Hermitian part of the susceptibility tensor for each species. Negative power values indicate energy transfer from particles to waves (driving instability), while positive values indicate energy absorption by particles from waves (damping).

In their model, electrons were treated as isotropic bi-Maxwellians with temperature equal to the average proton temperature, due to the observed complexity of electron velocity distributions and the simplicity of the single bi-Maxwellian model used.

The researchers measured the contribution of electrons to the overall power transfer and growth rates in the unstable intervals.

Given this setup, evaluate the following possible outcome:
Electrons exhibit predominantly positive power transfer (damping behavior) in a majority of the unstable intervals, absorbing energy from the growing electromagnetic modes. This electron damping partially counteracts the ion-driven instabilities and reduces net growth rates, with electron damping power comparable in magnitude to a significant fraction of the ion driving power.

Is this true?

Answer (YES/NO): NO